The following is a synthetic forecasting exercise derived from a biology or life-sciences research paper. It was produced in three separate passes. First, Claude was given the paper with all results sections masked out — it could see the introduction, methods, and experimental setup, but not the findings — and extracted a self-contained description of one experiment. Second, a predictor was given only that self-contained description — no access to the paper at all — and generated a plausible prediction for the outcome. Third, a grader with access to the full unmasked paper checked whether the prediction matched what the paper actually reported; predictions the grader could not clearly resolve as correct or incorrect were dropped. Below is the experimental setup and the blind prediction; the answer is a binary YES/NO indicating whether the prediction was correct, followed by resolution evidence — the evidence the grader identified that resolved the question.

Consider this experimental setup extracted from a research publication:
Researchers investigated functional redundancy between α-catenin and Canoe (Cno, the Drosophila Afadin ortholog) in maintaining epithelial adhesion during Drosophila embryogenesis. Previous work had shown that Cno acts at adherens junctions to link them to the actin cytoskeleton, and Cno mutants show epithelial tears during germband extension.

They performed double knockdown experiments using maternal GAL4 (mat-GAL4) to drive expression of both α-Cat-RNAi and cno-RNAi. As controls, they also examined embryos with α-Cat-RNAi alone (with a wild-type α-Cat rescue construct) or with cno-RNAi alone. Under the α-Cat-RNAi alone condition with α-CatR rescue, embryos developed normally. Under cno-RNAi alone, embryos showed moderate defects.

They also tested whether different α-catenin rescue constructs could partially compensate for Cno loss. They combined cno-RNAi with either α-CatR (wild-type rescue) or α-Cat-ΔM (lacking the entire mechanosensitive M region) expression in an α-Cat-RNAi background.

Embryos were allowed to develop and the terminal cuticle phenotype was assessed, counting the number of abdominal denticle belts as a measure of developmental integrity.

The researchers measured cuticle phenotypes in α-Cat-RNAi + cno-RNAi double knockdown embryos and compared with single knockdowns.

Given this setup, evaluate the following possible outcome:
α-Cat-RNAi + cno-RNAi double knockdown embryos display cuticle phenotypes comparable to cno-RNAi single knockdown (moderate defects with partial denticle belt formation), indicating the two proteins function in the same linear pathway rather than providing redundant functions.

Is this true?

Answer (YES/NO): NO